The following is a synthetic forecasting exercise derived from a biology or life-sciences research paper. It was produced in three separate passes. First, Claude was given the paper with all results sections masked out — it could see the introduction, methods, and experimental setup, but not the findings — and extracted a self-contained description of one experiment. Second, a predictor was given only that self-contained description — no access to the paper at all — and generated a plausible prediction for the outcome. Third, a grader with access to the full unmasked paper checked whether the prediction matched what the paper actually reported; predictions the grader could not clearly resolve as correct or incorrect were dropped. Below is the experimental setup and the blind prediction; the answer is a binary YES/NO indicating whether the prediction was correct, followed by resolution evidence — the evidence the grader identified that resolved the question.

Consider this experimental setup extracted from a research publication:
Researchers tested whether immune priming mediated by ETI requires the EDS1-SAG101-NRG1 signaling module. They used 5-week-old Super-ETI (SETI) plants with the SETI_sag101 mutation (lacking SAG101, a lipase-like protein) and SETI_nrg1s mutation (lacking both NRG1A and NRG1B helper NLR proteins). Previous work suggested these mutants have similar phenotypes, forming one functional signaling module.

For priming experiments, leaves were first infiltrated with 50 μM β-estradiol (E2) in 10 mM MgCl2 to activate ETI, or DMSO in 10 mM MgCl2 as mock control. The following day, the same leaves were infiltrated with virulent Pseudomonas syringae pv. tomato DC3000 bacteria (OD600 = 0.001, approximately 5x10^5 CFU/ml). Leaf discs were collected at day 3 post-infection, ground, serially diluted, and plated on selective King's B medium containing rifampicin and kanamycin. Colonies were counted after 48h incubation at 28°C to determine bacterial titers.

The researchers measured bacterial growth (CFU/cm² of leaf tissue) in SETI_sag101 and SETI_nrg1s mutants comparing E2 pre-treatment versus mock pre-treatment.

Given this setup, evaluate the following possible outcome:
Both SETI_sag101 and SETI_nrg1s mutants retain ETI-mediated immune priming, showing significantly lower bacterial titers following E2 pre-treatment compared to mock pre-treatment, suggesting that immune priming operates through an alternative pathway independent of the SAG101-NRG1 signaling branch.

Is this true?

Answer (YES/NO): YES